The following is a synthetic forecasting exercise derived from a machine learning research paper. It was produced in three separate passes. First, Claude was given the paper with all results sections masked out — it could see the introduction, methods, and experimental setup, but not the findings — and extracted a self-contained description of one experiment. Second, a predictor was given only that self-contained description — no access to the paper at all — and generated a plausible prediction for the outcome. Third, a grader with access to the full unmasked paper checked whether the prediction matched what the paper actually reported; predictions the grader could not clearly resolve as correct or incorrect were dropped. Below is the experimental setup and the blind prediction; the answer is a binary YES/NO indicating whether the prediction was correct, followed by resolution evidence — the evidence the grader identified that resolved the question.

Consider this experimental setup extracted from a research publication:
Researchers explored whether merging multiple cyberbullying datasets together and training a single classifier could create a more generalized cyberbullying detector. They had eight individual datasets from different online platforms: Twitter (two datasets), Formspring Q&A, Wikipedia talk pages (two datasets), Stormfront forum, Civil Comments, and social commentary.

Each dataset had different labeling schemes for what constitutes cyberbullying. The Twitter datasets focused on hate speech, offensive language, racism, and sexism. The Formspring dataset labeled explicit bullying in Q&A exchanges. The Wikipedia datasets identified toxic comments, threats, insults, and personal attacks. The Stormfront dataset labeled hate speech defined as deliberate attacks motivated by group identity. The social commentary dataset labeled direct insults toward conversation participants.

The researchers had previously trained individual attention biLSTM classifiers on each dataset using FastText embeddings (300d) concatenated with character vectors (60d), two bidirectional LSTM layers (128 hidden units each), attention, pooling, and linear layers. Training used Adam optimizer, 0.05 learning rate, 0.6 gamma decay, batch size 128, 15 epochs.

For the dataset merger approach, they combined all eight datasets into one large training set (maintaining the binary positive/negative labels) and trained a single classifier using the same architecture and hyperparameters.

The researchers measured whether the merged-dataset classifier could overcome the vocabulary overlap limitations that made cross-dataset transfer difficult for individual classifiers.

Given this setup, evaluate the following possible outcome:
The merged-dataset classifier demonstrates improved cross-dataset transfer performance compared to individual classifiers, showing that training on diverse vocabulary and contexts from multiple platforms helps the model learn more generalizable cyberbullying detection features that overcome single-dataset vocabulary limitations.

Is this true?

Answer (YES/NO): YES